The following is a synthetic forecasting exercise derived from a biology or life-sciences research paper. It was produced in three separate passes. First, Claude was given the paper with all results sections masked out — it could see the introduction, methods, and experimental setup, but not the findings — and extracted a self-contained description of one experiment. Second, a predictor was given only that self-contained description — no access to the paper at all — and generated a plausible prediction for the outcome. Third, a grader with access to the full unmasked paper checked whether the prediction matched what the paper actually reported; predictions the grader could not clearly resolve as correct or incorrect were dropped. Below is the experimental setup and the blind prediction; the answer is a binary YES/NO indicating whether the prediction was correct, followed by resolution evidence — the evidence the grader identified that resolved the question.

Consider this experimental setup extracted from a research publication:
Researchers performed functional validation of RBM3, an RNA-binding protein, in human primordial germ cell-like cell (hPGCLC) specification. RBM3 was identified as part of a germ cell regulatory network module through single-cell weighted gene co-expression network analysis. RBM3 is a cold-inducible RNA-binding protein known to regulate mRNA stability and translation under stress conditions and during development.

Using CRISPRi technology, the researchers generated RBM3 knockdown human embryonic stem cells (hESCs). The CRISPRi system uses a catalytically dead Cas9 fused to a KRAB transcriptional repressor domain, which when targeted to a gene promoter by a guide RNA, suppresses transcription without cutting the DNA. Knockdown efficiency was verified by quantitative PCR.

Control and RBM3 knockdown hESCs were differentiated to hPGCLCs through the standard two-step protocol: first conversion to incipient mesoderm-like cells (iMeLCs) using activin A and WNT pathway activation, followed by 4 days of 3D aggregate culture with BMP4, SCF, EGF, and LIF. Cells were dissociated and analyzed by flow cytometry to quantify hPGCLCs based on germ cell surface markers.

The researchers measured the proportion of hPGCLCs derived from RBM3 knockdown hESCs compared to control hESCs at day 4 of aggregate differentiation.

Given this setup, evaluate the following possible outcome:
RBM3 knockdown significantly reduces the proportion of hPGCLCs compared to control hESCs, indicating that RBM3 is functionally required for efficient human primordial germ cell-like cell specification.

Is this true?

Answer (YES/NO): YES